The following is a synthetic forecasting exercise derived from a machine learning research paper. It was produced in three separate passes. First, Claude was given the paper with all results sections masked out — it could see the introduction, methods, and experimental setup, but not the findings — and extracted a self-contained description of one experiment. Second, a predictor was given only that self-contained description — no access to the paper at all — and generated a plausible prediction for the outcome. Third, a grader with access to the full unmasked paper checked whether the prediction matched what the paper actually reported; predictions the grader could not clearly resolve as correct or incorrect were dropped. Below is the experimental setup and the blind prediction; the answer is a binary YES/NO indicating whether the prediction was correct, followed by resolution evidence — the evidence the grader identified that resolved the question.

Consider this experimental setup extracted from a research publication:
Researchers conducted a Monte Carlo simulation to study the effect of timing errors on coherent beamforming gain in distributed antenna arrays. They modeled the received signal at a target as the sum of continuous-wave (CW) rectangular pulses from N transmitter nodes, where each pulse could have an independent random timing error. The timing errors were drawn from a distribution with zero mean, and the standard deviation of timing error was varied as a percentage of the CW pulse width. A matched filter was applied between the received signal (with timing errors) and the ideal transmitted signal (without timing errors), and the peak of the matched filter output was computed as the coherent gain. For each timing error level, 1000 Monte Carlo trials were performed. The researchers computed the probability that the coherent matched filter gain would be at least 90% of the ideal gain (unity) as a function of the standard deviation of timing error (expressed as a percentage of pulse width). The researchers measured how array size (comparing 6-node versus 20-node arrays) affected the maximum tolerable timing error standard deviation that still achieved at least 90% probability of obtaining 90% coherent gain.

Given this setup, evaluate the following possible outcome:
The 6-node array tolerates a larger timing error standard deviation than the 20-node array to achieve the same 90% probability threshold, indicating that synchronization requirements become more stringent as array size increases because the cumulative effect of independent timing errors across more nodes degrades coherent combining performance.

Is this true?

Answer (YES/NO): NO